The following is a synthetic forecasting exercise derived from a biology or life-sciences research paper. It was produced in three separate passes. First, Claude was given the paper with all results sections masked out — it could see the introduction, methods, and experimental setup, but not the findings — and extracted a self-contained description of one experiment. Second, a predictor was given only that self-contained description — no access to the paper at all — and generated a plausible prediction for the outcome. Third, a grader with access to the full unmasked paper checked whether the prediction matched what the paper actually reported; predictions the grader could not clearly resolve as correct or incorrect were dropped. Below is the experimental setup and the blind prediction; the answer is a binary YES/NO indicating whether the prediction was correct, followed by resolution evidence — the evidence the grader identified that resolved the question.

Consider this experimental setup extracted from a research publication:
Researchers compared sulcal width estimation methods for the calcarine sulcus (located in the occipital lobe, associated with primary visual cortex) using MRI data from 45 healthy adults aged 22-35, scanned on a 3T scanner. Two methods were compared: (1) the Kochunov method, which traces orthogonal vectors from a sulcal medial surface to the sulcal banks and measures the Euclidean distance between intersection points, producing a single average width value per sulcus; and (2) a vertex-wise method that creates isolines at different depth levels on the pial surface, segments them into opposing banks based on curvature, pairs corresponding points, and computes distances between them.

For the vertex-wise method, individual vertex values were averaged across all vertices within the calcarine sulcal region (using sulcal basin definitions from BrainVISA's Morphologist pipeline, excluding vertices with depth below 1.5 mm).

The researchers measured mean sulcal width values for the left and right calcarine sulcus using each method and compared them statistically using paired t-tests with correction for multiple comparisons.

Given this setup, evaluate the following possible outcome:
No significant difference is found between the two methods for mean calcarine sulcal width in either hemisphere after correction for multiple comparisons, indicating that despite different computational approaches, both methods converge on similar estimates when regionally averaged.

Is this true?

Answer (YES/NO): NO